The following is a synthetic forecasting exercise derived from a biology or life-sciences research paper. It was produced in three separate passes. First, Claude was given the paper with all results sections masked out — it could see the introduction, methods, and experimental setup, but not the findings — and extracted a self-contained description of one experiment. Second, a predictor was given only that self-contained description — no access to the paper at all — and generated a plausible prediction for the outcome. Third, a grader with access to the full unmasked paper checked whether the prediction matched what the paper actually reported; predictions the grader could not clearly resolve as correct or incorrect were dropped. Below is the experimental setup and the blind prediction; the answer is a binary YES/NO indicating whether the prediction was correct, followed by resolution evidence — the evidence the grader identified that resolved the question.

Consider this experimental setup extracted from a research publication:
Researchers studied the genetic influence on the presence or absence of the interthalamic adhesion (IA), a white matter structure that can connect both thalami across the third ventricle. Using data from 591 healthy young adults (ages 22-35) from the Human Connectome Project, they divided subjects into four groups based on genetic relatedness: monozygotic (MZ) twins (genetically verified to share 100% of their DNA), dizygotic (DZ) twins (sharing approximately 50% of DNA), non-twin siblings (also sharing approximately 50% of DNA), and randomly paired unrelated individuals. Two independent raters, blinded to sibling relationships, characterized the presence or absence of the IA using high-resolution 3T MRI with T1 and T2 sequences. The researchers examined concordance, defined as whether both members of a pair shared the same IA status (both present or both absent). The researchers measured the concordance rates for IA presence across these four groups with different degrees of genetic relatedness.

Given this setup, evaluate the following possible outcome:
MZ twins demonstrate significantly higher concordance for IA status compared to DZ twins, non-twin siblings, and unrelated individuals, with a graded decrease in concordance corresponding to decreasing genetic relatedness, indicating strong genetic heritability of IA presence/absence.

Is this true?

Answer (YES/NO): NO